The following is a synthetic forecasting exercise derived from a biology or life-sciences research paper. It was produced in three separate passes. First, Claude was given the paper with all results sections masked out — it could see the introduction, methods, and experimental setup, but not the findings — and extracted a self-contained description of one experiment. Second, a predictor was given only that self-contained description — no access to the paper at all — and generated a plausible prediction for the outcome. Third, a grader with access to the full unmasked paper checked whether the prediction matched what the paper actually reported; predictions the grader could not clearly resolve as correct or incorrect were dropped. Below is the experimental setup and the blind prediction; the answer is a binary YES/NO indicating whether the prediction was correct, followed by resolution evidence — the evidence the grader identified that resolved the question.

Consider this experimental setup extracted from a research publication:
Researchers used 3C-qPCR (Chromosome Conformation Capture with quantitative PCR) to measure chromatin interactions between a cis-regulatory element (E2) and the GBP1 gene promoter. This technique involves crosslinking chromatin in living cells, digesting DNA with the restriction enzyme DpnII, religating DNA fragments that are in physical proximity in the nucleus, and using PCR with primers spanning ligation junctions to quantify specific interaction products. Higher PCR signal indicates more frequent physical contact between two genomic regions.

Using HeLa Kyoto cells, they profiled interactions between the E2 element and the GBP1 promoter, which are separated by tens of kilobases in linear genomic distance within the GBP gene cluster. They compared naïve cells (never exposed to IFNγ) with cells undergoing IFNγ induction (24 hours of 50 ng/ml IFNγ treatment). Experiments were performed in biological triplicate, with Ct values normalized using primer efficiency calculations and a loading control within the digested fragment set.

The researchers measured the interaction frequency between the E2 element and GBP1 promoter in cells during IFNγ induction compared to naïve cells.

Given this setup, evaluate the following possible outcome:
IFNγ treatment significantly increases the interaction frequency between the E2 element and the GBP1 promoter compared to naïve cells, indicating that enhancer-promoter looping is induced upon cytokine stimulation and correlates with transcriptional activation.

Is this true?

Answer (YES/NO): YES